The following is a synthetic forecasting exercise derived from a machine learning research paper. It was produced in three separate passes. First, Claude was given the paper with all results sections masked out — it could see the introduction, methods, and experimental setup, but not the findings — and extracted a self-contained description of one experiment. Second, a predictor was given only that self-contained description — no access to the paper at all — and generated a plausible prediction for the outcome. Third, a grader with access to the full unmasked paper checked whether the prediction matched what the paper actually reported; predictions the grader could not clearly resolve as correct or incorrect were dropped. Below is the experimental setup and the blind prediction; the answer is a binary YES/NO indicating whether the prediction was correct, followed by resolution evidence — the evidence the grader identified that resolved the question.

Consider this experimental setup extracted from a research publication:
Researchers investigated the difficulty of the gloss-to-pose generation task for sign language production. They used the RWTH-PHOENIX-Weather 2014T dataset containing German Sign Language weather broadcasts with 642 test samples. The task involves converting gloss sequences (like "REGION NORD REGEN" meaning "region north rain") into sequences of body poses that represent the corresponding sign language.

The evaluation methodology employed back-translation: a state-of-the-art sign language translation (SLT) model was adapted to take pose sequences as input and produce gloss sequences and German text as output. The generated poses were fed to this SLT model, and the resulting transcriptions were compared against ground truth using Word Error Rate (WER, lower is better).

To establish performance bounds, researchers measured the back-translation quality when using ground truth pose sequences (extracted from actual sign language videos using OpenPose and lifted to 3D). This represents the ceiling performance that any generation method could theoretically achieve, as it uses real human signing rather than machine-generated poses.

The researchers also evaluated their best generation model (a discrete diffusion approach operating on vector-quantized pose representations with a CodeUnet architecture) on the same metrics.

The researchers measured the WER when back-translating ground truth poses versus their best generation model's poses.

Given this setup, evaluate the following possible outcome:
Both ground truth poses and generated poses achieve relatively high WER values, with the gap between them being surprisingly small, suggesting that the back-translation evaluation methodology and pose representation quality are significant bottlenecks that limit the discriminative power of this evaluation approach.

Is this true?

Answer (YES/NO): NO